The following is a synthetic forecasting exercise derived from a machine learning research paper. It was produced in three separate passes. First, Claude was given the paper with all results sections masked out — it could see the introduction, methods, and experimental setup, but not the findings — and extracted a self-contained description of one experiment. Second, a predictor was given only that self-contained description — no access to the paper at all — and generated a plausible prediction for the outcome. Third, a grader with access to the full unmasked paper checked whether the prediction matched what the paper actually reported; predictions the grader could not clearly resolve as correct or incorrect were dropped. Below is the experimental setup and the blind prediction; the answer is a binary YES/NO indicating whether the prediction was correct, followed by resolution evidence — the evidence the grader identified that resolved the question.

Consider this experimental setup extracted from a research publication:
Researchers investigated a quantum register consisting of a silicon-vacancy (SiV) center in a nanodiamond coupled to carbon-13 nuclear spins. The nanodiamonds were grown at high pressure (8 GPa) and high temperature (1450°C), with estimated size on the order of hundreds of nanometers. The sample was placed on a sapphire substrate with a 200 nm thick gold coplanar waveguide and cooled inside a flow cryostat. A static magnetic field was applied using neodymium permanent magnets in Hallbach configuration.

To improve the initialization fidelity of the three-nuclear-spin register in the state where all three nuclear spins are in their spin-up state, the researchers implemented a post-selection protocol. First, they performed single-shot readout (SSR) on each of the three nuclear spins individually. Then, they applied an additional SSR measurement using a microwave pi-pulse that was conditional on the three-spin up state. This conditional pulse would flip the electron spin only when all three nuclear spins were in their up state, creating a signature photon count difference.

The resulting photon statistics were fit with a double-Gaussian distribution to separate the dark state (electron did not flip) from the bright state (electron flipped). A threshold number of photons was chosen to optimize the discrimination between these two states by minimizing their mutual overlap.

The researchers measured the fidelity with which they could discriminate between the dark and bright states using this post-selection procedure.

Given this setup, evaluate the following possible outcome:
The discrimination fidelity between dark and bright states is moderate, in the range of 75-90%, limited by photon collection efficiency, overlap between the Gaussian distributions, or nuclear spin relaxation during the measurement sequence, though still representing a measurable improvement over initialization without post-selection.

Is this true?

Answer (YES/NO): NO